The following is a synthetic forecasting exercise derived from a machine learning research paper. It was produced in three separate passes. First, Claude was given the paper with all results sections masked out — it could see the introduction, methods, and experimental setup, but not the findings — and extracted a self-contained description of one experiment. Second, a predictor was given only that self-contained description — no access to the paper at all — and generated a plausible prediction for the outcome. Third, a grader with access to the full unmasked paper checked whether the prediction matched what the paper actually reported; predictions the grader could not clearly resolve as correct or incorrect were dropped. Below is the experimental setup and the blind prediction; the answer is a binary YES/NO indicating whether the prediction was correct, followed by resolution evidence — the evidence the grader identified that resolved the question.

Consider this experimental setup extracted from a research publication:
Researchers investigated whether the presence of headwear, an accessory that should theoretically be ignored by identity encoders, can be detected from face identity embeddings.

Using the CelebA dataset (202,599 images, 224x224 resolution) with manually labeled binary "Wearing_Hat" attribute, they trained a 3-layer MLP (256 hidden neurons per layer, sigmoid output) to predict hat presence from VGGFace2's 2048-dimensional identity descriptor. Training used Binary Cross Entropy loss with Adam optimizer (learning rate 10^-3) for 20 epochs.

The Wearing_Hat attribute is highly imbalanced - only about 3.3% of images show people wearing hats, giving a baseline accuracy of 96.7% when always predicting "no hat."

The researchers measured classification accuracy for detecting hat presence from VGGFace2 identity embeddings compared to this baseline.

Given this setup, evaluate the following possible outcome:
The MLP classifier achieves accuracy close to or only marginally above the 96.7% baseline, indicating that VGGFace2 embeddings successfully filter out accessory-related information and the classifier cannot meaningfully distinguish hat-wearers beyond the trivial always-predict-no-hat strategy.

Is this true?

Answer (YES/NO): NO